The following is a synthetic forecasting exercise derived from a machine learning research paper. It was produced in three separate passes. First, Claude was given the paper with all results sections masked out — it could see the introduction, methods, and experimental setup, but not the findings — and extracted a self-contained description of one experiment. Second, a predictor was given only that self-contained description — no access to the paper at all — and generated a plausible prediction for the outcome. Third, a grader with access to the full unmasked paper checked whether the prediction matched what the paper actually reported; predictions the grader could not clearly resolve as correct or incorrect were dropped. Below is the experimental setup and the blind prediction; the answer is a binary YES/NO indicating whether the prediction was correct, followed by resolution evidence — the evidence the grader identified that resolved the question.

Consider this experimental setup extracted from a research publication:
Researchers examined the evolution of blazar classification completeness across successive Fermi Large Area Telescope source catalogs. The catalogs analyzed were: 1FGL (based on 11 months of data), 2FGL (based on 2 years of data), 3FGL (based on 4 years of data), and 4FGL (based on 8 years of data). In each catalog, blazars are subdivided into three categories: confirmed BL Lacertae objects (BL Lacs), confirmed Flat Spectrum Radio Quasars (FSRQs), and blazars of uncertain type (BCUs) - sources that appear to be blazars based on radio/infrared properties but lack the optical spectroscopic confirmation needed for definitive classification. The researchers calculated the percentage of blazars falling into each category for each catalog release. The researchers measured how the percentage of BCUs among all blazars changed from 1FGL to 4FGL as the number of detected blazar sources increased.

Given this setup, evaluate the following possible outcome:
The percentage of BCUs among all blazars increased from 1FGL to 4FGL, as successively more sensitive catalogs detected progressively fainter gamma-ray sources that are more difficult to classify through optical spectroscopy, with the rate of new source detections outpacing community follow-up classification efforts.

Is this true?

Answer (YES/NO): YES